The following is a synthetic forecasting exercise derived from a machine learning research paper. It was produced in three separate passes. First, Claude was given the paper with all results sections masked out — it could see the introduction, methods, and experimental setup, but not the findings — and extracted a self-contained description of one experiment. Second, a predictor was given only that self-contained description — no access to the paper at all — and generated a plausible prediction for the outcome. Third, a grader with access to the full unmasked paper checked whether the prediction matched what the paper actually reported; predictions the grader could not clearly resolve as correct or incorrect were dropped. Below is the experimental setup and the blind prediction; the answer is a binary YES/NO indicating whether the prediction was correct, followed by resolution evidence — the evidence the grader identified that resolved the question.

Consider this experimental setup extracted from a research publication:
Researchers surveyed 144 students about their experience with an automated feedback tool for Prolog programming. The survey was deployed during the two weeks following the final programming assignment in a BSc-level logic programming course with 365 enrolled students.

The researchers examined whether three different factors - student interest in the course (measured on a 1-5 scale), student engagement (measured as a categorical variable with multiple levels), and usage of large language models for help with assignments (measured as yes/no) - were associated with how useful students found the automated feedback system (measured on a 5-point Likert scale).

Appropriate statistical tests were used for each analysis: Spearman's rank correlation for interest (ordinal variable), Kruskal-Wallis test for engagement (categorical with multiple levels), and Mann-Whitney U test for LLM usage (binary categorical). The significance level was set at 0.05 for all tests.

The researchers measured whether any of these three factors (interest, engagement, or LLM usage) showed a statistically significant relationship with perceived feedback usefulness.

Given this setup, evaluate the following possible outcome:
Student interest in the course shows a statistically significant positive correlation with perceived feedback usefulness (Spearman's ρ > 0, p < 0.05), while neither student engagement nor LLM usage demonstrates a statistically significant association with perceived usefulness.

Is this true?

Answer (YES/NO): NO